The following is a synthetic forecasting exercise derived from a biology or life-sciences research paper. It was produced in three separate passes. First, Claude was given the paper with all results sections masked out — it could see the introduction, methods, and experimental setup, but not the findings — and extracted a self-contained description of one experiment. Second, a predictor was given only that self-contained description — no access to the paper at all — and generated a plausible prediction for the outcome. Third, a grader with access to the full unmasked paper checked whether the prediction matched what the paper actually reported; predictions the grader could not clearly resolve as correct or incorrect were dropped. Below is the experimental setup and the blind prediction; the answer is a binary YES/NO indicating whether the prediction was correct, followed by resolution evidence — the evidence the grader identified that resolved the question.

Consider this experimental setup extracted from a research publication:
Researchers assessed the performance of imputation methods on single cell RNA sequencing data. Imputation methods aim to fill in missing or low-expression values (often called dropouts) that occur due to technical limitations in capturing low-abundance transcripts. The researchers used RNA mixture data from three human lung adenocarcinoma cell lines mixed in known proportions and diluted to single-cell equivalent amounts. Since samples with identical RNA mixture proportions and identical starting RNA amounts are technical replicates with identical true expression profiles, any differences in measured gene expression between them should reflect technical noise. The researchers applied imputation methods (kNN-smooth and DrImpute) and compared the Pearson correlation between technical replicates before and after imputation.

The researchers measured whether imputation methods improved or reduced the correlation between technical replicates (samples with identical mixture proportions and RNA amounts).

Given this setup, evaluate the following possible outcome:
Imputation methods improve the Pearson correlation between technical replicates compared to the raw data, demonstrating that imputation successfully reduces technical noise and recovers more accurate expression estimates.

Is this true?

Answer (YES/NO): YES